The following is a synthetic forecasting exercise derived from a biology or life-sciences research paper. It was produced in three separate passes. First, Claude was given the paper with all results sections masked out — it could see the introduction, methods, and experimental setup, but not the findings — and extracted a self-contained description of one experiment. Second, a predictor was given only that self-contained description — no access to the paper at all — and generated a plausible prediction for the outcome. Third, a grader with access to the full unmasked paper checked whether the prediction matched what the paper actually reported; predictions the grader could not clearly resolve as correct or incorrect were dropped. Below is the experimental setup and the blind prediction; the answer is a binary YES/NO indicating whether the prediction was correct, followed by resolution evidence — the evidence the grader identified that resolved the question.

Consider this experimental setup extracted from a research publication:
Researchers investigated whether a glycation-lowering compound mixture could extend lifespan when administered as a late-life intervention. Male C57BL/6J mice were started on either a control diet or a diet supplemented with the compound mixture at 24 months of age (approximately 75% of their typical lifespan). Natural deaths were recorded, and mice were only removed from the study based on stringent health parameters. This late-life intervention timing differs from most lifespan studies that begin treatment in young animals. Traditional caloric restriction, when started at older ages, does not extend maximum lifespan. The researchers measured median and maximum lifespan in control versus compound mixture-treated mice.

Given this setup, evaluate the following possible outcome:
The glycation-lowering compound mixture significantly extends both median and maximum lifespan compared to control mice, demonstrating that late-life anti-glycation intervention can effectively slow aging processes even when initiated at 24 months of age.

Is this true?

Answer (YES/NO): YES